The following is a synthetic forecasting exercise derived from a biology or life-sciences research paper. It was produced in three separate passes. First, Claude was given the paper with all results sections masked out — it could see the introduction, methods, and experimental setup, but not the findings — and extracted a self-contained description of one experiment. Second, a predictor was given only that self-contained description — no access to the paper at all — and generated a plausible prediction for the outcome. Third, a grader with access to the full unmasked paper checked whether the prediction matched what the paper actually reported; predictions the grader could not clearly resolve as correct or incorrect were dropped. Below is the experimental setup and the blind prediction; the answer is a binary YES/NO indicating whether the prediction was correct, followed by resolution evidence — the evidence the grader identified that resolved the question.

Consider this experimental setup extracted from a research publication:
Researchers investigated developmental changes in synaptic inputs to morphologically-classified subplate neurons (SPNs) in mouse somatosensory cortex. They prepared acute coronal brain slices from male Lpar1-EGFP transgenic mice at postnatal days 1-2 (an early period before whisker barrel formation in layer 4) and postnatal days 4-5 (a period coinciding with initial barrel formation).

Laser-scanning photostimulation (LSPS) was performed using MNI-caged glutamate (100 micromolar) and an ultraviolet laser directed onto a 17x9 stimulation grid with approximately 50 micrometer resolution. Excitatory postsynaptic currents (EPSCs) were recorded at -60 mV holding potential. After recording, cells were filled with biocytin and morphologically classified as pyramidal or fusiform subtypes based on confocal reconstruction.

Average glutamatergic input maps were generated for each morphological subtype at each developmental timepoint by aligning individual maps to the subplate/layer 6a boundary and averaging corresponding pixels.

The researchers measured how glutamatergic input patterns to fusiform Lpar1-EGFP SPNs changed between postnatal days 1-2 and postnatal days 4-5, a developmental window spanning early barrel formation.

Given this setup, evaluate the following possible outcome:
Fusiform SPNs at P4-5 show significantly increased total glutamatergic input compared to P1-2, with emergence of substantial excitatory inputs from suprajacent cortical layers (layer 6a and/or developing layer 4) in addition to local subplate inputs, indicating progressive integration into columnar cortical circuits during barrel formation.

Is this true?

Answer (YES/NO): NO